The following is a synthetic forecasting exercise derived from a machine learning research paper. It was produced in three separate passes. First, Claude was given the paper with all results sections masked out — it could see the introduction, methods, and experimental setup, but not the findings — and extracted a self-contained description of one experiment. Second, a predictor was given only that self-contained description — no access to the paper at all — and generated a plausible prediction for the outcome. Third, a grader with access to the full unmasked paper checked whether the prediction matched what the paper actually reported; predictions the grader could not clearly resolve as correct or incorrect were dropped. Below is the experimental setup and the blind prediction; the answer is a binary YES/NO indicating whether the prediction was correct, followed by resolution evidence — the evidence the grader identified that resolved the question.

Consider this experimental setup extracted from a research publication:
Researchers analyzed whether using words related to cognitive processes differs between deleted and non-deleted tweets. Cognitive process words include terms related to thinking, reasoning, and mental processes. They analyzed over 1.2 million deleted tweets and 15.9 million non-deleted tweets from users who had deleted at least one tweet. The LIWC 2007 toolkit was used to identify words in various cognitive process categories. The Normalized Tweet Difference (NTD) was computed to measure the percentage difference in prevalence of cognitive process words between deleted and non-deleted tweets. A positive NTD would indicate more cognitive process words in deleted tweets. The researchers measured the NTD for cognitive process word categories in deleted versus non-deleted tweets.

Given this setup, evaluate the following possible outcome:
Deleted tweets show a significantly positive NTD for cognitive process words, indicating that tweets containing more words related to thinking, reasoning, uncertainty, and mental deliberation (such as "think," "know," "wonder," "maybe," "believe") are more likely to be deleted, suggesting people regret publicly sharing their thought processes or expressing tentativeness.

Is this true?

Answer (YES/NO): NO